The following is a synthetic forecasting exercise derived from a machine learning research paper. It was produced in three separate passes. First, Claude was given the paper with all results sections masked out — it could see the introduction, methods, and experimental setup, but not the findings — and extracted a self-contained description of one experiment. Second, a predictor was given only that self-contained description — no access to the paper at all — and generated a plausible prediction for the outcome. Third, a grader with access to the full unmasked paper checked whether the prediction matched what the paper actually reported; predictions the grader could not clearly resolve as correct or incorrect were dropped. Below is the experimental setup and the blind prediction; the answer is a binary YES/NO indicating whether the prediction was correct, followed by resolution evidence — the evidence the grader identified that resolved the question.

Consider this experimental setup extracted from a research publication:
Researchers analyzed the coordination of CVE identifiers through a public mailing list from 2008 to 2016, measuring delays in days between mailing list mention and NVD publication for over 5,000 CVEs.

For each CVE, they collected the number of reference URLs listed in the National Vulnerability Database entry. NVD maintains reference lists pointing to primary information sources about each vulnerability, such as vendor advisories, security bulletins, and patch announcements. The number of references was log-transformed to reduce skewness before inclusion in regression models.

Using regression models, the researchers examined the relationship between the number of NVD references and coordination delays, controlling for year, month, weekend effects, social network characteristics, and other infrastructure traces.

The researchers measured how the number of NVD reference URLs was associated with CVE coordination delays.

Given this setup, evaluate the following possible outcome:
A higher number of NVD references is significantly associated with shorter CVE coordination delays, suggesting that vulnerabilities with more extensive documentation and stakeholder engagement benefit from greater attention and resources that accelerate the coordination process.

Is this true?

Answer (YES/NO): YES